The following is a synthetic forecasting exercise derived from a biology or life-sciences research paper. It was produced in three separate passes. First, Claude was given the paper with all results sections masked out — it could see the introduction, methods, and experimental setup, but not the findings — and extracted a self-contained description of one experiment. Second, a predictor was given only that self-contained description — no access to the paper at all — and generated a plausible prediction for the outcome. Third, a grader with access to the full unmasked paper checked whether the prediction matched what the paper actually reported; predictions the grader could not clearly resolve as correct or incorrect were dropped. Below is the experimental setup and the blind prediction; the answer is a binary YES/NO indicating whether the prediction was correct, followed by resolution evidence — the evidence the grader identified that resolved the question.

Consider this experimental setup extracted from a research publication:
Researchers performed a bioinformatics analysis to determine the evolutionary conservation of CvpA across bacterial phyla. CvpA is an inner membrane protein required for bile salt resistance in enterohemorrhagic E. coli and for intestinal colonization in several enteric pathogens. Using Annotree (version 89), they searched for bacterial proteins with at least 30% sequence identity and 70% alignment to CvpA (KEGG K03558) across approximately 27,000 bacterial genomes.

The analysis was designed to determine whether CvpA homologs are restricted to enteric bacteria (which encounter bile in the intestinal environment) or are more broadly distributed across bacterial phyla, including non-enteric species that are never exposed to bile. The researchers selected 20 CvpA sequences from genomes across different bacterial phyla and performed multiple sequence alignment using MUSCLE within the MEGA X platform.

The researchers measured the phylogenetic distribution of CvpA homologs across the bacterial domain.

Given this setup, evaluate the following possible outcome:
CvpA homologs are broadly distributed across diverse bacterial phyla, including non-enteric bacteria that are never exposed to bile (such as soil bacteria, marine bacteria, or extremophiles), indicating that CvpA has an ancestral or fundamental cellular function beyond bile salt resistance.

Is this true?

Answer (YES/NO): YES